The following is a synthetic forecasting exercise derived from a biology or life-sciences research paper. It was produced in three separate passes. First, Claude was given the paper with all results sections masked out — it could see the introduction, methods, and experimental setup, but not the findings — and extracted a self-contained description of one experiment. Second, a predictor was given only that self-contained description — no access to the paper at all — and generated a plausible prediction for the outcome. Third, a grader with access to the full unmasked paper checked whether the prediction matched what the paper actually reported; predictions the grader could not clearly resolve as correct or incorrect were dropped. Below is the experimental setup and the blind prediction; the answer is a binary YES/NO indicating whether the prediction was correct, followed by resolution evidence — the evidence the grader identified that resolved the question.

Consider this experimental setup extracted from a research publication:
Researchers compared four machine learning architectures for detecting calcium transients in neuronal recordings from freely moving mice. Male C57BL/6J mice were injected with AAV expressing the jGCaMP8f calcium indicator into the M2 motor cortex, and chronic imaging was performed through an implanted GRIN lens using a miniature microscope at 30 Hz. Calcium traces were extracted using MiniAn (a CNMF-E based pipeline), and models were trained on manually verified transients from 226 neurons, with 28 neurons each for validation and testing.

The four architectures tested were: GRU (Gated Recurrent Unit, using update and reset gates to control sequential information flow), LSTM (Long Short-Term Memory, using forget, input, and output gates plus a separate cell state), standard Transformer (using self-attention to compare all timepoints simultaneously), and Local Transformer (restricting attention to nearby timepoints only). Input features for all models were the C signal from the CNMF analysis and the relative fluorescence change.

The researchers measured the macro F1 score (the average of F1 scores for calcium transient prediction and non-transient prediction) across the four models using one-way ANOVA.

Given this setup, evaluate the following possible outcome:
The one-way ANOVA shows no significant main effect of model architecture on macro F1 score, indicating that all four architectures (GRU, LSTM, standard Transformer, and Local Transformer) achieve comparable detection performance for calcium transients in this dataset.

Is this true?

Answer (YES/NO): NO